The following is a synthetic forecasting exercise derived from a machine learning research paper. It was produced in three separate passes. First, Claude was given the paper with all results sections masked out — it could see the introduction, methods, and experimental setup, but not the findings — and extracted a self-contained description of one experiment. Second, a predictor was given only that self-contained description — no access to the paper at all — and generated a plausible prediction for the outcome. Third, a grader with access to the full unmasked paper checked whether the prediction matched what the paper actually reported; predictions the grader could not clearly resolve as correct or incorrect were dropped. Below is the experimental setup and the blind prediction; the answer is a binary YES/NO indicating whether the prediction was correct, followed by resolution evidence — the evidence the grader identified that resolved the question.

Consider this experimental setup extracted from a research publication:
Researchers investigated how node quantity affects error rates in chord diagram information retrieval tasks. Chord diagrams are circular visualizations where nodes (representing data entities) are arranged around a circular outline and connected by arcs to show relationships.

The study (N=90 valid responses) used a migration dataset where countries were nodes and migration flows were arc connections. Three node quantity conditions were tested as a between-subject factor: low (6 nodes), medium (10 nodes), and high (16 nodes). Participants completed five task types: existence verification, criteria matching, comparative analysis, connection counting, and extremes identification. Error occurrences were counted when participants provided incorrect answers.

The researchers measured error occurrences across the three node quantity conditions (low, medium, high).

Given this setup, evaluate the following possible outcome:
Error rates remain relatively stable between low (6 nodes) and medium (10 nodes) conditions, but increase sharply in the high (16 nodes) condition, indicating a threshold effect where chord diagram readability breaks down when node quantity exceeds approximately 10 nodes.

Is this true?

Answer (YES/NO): YES